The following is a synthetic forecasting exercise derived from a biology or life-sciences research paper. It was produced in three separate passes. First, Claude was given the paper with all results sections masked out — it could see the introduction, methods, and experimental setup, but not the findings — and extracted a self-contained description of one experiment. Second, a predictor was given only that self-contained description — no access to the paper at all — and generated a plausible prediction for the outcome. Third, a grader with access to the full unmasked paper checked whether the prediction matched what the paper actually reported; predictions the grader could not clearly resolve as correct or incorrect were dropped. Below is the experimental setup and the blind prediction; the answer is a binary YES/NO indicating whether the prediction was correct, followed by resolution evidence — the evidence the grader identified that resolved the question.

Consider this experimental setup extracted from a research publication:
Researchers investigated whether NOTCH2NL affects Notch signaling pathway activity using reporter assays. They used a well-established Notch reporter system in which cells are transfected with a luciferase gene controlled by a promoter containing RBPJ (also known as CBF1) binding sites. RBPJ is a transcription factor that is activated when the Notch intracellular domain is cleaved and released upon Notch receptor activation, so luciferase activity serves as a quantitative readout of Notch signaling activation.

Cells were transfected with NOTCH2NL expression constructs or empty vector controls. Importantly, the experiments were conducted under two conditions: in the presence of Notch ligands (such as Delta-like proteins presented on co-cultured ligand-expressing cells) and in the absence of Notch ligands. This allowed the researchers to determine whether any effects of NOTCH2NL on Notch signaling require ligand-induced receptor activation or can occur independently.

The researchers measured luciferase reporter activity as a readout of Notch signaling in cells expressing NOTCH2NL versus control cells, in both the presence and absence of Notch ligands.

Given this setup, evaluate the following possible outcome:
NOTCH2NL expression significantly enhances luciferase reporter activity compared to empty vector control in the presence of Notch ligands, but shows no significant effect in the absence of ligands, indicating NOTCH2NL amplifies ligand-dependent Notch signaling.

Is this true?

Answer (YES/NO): NO